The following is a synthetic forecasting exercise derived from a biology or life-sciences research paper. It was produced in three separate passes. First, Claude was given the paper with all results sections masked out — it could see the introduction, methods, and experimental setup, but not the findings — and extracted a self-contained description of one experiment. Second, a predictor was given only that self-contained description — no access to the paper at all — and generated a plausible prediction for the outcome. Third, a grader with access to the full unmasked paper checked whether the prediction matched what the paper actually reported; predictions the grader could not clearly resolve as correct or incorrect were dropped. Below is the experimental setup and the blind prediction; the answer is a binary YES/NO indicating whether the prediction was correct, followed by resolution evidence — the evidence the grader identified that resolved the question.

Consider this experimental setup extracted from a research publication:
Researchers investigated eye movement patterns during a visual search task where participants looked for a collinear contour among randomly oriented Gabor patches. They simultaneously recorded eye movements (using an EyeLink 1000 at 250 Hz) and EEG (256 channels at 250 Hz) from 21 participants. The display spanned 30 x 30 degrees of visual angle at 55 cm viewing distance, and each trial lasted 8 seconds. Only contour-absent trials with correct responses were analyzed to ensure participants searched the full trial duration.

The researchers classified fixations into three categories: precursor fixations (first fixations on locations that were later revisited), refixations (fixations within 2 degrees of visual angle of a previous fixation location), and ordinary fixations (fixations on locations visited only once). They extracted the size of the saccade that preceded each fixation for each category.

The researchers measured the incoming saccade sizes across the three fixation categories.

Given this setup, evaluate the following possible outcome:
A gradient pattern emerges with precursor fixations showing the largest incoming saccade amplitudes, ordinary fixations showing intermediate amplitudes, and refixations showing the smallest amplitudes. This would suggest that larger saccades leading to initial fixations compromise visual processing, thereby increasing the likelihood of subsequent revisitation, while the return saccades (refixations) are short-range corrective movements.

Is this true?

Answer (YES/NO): YES